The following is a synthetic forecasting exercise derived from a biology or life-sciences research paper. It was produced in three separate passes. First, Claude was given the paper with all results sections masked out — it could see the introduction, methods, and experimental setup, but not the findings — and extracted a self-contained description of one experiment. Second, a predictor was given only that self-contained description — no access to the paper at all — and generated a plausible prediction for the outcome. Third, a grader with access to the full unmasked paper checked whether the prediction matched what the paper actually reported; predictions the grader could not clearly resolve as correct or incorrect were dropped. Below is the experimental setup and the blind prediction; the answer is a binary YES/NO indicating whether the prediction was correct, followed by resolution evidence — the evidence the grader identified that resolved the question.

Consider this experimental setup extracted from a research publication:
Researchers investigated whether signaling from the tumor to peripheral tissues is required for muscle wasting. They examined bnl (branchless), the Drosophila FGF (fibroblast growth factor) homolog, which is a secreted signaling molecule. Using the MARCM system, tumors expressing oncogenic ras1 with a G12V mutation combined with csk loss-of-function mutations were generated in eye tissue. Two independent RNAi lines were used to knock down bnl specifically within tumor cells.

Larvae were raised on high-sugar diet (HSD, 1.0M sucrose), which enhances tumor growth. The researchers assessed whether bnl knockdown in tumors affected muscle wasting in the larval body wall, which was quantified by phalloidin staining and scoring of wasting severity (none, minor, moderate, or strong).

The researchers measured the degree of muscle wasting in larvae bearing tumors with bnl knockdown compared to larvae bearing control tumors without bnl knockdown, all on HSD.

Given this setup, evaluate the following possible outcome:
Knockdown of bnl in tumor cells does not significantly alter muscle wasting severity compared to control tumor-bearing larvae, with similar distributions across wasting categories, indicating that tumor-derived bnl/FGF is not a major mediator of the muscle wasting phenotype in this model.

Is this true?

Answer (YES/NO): NO